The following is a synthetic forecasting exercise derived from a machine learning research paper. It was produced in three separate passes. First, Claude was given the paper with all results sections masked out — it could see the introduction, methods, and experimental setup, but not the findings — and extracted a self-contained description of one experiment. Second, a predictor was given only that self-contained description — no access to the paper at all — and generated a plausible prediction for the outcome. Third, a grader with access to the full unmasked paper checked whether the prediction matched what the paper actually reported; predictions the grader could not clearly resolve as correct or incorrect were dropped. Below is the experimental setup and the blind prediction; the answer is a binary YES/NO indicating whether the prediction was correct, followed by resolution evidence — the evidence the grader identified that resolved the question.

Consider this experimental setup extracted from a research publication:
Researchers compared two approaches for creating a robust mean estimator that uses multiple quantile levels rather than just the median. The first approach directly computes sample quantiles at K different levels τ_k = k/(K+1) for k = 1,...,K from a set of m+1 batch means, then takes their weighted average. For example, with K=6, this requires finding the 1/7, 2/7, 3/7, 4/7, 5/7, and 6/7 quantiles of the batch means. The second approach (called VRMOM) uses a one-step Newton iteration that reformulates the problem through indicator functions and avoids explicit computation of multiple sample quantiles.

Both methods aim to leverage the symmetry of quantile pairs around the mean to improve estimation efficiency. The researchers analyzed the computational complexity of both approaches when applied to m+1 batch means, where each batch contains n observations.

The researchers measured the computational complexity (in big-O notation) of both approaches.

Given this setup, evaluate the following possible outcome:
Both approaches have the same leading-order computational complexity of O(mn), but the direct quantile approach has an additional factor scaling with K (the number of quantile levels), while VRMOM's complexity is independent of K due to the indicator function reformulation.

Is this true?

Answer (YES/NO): NO